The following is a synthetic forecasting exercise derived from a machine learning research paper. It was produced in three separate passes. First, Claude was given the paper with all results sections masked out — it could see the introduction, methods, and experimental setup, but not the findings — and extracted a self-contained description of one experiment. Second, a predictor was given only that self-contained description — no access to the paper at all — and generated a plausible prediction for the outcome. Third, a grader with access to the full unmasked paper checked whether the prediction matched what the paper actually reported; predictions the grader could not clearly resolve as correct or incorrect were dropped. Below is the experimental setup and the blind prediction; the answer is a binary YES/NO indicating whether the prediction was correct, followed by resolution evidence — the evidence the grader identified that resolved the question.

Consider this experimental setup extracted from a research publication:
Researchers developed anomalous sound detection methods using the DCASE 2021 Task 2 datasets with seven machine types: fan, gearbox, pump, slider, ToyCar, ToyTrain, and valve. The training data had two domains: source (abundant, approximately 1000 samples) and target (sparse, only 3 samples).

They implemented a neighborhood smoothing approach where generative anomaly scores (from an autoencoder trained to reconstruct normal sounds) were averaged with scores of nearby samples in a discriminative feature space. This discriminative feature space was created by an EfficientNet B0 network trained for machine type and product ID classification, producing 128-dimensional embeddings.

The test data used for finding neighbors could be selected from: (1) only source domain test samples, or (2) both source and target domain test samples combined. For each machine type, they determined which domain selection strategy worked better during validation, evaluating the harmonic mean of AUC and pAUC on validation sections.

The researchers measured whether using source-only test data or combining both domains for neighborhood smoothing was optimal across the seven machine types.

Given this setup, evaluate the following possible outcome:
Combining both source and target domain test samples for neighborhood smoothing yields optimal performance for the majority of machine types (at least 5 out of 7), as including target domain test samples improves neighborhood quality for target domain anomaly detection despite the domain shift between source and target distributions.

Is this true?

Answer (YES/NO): NO